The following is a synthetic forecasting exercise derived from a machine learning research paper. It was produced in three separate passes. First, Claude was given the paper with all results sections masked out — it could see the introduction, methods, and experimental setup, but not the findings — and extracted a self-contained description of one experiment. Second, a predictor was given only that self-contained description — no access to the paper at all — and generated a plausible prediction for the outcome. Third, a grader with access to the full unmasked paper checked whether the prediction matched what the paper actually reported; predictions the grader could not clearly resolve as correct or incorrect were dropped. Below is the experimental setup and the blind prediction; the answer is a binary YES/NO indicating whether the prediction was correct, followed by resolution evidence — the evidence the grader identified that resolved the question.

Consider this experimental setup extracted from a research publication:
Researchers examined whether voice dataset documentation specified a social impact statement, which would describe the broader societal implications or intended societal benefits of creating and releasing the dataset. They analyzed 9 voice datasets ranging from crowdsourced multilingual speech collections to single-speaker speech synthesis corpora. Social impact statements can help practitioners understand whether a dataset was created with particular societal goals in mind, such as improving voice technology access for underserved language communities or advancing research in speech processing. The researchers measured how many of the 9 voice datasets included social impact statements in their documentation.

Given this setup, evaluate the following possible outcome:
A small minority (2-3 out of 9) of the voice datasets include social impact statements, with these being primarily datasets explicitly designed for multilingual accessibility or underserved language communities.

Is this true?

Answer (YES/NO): NO